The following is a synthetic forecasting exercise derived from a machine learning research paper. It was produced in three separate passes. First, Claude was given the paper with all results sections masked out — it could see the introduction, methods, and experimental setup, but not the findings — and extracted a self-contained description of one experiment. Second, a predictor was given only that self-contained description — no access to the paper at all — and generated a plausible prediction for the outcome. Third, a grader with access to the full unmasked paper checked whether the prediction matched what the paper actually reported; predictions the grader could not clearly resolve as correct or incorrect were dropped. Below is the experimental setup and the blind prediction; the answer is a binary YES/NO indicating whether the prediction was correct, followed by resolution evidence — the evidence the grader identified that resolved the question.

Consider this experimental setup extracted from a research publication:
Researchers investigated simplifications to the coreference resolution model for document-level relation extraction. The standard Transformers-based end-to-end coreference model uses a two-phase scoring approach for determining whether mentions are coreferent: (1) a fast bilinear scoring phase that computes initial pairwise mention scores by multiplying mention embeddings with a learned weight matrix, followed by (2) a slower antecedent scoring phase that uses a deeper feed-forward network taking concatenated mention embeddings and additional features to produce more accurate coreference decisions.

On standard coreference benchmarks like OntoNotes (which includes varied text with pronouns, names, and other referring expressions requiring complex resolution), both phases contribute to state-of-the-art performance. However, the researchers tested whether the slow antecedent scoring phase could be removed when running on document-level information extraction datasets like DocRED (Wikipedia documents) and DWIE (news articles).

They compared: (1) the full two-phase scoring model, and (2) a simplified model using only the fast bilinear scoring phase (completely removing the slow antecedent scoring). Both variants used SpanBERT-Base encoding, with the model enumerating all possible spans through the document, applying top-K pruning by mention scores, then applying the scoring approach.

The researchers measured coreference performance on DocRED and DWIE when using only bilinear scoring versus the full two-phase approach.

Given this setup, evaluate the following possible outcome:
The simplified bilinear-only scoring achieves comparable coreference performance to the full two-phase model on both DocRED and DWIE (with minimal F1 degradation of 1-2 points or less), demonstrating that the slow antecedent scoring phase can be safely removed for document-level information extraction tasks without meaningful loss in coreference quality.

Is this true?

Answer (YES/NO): YES